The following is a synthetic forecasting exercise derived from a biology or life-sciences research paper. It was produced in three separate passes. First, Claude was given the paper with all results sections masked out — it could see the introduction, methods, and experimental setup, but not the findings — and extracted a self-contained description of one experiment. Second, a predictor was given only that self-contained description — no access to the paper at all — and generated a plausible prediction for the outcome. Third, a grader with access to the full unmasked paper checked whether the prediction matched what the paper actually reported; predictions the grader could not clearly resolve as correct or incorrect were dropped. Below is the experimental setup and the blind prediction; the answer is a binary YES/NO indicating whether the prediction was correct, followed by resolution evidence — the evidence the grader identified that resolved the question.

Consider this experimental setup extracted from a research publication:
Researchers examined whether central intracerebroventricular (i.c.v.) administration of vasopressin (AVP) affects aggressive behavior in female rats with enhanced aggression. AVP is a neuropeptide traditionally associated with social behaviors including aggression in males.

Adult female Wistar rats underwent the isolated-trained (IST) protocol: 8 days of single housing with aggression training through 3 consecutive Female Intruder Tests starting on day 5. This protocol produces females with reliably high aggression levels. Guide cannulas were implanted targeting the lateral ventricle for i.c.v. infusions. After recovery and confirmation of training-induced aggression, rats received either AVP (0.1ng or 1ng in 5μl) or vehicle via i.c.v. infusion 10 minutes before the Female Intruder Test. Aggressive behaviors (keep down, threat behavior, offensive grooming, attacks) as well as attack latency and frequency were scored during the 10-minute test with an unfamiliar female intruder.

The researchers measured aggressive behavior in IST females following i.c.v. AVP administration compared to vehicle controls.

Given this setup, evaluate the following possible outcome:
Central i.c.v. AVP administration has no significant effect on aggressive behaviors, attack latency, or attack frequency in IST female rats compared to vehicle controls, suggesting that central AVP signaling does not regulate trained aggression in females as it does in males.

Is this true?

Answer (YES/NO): NO